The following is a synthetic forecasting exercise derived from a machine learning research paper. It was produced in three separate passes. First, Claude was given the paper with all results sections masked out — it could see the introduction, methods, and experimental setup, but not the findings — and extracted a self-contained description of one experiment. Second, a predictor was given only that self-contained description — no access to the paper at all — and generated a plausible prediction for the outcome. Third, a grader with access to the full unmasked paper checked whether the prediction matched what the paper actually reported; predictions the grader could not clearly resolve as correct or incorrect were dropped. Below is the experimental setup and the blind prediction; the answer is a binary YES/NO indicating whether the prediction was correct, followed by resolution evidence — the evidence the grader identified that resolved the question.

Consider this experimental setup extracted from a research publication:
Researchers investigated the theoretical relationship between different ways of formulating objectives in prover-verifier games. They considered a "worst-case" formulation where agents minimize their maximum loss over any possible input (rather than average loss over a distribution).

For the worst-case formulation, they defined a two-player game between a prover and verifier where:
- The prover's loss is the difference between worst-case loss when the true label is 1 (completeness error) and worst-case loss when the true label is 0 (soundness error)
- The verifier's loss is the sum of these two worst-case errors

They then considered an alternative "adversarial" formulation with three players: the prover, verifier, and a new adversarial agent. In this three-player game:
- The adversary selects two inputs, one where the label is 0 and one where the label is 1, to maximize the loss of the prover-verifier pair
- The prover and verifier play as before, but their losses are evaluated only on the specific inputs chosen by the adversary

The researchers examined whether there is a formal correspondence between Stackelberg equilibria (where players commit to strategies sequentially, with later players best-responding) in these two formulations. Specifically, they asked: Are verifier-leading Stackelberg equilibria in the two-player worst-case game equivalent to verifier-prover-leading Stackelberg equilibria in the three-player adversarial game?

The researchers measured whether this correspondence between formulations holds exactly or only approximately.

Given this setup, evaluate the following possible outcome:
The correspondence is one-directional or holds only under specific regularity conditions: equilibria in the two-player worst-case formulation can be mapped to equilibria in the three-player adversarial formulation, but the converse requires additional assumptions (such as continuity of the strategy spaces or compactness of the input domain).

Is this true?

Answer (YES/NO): NO